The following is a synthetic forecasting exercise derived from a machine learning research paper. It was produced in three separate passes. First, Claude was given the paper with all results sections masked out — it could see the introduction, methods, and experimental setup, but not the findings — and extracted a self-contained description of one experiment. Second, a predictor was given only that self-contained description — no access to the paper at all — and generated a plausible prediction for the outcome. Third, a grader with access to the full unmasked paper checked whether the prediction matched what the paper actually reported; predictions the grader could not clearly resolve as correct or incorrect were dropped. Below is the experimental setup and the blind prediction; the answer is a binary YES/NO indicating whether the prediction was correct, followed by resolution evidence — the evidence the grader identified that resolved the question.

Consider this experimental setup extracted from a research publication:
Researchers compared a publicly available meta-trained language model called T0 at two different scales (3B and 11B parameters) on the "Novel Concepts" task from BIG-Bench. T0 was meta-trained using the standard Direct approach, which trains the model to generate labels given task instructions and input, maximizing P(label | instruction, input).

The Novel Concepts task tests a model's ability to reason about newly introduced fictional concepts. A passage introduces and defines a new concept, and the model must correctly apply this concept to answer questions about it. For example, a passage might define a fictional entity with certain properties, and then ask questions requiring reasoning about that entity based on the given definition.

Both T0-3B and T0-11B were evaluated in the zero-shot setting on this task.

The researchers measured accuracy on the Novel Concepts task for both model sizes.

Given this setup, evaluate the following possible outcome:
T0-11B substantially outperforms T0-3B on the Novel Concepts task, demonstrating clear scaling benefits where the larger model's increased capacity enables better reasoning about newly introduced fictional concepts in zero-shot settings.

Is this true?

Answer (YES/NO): NO